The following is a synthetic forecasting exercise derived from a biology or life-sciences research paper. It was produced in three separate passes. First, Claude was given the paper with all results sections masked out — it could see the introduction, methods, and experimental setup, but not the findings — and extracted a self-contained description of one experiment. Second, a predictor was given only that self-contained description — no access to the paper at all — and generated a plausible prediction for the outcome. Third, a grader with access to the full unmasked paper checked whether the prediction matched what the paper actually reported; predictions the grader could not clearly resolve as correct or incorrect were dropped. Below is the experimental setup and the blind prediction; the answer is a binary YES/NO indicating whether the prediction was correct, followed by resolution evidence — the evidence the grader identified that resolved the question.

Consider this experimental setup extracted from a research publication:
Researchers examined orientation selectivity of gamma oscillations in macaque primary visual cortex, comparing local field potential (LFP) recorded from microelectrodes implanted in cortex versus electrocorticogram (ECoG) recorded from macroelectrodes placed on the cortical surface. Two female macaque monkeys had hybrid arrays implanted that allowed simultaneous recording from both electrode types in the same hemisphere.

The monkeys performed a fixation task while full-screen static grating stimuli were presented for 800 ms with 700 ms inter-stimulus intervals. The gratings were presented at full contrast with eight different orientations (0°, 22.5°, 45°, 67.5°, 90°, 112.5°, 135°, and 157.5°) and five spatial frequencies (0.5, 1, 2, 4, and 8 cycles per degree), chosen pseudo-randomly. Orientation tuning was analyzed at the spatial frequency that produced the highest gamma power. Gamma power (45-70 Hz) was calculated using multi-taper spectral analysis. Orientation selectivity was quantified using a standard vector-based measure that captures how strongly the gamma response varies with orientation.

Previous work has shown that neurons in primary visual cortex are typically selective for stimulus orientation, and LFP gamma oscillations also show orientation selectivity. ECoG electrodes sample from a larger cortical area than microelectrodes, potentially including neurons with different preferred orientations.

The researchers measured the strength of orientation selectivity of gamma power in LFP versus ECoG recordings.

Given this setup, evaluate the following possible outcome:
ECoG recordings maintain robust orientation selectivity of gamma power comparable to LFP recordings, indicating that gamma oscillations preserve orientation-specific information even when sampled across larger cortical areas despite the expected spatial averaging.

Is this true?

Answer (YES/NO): YES